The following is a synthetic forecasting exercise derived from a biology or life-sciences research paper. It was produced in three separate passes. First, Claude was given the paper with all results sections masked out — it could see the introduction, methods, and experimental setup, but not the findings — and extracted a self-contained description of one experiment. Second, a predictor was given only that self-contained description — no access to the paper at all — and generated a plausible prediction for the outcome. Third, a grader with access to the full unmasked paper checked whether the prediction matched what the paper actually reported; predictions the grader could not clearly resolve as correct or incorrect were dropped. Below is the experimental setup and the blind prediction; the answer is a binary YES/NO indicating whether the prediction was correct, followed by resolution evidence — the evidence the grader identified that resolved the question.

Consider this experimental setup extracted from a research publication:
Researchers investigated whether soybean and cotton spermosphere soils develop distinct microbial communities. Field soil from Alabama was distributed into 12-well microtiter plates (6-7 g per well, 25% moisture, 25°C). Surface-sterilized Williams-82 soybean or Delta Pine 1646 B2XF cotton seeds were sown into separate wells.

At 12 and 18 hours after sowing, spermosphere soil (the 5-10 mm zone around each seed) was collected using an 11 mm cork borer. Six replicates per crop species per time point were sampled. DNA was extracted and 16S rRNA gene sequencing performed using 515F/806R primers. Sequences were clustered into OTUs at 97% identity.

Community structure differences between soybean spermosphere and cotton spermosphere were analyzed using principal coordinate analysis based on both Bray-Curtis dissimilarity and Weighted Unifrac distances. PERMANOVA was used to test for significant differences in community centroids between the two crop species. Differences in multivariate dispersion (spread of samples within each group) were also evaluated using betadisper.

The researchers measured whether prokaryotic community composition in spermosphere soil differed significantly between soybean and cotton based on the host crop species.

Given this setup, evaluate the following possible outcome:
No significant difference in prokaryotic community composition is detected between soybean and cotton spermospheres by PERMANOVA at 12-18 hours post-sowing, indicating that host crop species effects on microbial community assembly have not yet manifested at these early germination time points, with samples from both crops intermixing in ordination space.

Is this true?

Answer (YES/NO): NO